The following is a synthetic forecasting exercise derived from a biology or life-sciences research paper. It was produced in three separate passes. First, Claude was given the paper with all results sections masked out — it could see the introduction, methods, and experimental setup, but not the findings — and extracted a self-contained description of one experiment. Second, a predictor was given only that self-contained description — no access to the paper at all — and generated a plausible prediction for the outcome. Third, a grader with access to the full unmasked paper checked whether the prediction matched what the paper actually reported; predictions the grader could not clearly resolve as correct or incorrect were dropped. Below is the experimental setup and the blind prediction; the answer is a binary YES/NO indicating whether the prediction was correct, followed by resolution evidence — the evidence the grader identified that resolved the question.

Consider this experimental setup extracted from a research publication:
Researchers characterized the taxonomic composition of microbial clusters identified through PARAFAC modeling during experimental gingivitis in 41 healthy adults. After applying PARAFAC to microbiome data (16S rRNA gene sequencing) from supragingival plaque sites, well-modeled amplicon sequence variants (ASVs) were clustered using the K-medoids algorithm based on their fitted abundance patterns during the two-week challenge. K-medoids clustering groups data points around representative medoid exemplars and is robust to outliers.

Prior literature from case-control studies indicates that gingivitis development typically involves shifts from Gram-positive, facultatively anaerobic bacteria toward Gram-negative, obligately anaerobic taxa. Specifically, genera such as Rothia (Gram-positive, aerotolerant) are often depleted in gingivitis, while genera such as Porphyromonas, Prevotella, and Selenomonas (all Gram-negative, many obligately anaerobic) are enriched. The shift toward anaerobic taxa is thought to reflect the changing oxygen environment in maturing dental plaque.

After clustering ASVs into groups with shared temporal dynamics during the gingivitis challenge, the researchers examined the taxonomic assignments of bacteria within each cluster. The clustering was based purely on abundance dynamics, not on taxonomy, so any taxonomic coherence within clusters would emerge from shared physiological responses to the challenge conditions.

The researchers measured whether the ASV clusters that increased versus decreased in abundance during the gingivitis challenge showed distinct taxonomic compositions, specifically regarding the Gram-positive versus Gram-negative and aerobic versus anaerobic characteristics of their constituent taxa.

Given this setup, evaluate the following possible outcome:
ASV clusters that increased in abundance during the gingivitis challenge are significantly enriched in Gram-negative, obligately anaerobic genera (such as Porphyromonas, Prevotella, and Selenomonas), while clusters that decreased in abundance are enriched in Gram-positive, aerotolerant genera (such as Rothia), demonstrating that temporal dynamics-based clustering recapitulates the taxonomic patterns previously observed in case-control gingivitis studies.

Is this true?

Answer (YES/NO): NO